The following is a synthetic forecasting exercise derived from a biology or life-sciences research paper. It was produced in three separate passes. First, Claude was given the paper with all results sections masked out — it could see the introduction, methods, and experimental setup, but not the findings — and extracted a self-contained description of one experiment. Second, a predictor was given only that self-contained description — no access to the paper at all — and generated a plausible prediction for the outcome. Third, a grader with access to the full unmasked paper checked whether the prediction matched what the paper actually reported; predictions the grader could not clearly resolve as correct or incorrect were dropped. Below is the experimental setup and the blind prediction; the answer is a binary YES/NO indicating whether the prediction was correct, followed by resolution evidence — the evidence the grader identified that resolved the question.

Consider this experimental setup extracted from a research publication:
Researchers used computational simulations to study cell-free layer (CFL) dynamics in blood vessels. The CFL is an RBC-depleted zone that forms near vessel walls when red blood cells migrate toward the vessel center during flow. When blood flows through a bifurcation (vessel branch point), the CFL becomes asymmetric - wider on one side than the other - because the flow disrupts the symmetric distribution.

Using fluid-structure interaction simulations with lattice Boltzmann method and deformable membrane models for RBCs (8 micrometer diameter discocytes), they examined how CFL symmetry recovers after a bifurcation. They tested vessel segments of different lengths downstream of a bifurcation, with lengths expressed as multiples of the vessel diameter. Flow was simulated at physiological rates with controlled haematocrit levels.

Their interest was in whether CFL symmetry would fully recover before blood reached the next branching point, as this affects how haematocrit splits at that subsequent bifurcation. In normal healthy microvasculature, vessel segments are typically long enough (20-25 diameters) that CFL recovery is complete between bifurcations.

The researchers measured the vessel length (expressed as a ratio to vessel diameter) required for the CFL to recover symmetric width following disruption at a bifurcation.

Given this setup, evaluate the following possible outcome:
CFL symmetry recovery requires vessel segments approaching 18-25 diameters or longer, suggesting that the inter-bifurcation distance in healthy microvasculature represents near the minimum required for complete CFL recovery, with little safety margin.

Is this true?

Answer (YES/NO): NO